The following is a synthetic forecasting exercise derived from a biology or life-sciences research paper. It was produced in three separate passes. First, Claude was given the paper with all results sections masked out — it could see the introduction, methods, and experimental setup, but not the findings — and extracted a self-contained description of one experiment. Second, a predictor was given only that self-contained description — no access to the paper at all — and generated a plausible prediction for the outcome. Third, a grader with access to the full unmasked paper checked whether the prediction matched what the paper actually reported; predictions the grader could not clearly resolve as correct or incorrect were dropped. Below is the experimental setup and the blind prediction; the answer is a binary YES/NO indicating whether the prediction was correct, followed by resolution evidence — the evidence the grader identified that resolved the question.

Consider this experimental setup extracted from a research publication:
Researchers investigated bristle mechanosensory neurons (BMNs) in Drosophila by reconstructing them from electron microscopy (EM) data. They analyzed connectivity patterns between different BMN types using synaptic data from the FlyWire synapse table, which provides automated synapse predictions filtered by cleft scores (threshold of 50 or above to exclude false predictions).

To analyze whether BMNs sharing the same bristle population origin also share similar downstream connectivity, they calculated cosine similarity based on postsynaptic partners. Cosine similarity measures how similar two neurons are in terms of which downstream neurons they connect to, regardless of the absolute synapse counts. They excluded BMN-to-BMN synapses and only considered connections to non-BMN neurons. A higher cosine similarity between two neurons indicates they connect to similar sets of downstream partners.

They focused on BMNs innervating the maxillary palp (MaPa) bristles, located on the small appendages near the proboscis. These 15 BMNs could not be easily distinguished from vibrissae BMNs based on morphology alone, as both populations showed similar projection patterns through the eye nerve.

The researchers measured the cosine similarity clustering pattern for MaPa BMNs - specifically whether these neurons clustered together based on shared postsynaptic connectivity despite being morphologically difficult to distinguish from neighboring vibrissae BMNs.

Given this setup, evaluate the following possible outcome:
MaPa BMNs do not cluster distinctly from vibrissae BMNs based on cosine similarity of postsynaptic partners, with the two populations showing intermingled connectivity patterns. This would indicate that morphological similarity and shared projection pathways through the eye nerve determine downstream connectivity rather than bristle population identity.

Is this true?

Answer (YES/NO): NO